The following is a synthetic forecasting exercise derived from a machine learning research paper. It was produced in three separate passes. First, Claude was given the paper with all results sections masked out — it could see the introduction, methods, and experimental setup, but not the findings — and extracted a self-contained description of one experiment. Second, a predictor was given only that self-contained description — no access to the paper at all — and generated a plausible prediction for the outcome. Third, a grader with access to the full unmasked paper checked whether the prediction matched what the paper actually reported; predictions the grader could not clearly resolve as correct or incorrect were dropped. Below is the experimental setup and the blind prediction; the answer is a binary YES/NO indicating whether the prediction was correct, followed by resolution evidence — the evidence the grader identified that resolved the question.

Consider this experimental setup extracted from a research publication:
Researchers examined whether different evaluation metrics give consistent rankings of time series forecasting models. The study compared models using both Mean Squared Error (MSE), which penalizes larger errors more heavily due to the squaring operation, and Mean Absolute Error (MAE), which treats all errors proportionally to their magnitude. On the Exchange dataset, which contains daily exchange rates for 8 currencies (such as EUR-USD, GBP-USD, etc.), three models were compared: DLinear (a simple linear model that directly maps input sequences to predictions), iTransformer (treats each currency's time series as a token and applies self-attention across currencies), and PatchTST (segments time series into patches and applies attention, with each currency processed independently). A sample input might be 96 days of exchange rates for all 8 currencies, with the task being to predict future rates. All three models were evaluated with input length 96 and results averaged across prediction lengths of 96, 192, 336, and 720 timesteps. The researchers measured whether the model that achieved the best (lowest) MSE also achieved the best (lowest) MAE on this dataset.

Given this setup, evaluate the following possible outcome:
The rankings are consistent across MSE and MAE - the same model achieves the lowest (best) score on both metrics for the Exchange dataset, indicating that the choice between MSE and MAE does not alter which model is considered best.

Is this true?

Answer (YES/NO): NO